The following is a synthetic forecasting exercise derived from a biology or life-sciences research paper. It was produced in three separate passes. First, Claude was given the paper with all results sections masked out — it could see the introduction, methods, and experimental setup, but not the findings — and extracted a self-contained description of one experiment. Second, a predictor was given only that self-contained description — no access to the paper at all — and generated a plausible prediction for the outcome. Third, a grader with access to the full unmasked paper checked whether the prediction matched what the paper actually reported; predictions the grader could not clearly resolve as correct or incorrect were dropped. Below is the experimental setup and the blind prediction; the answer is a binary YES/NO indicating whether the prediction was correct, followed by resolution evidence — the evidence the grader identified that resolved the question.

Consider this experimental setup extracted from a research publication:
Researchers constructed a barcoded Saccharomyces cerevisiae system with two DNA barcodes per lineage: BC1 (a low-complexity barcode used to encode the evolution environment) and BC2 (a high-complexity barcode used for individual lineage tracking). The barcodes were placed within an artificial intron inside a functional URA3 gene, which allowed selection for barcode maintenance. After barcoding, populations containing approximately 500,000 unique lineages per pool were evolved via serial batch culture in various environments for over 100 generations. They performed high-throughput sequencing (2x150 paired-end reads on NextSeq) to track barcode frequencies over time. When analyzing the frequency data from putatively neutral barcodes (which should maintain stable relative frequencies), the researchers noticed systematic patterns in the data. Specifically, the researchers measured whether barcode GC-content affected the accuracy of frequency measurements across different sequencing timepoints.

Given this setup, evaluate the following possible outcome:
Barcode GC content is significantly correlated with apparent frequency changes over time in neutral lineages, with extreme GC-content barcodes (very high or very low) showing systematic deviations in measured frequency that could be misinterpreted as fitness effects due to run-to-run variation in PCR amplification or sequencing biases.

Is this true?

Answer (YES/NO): NO